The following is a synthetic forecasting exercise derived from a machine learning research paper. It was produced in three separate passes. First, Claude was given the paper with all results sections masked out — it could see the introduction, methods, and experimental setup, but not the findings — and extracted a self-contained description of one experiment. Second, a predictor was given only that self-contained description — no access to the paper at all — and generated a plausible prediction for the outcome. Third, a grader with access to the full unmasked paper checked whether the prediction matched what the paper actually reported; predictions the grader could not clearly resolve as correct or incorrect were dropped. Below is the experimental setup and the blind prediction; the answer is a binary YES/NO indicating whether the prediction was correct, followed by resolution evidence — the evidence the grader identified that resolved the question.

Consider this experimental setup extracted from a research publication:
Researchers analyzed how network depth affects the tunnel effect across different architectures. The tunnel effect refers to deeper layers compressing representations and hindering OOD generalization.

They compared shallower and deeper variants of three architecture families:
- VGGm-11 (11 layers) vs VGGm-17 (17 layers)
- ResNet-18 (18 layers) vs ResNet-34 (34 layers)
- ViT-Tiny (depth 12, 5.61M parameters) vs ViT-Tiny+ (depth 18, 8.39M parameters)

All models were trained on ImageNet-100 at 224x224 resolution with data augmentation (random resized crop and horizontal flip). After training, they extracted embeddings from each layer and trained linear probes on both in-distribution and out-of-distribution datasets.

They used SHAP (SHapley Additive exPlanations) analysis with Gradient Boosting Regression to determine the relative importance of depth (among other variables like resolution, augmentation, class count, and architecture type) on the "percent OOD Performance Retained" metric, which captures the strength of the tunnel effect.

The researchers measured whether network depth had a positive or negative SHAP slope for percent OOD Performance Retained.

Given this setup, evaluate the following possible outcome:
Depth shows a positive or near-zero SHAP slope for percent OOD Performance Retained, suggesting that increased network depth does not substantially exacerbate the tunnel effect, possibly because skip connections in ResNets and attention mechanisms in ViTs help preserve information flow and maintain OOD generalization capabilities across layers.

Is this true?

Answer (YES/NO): NO